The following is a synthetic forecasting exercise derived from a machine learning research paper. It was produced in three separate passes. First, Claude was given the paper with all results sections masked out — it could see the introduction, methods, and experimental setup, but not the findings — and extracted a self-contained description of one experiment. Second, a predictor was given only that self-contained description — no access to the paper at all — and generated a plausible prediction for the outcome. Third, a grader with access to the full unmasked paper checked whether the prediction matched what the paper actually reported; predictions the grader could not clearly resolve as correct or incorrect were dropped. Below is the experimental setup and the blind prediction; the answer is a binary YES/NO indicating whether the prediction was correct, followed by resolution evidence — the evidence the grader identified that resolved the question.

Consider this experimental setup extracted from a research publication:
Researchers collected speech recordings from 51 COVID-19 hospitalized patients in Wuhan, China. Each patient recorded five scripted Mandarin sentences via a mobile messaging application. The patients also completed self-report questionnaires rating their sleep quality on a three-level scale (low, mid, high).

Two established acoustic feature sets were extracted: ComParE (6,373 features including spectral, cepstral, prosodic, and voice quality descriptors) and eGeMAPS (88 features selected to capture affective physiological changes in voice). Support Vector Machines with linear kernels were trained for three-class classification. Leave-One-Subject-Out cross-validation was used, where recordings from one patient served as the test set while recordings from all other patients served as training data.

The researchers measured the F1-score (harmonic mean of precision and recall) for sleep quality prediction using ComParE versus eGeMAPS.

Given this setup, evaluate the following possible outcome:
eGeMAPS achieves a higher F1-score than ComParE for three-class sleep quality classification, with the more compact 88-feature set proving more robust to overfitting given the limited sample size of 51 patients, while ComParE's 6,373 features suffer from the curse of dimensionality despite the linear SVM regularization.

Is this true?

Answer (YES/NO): YES